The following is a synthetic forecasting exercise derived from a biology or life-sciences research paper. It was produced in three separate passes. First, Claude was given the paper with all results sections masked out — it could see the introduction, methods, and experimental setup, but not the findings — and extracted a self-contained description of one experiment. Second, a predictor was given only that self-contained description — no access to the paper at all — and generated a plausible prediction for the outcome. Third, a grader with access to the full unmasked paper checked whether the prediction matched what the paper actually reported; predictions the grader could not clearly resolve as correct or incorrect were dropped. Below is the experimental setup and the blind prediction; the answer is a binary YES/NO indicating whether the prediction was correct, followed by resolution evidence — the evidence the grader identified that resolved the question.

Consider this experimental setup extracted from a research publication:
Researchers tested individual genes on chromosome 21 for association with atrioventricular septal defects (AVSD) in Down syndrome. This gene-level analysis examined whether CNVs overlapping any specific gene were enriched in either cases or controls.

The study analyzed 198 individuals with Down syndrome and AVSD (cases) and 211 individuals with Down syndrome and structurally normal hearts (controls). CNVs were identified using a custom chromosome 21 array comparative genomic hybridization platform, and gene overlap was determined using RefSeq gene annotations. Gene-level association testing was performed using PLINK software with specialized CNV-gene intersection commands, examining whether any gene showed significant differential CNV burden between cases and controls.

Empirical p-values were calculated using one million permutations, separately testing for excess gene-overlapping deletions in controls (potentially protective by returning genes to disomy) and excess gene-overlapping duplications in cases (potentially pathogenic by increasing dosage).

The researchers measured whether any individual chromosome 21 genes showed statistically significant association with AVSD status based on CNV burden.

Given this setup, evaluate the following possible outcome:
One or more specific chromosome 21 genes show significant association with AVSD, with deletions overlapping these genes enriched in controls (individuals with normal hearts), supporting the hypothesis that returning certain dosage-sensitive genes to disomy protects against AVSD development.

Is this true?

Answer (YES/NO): NO